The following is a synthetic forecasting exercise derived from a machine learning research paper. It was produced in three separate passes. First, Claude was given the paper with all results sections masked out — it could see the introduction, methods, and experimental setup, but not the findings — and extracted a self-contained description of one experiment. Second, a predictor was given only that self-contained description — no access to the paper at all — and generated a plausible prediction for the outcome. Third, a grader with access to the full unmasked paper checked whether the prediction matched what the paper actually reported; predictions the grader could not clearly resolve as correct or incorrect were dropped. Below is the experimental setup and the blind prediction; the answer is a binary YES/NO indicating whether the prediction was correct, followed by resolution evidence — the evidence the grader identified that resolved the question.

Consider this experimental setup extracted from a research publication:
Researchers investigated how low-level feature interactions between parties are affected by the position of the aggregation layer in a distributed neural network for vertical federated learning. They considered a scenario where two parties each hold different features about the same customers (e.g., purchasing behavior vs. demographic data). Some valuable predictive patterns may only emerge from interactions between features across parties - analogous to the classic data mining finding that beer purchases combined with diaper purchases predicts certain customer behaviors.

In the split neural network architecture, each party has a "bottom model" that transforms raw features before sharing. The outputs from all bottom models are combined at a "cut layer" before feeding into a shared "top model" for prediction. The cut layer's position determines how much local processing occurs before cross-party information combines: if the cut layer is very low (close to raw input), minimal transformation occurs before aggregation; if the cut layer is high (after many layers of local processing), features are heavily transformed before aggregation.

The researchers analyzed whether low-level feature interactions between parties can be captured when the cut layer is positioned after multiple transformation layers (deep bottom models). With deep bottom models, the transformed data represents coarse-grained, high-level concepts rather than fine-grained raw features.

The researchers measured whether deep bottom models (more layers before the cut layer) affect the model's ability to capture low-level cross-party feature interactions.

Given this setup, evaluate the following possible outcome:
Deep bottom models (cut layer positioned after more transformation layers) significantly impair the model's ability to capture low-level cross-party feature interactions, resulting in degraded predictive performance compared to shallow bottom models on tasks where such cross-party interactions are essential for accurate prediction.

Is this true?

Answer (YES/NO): YES